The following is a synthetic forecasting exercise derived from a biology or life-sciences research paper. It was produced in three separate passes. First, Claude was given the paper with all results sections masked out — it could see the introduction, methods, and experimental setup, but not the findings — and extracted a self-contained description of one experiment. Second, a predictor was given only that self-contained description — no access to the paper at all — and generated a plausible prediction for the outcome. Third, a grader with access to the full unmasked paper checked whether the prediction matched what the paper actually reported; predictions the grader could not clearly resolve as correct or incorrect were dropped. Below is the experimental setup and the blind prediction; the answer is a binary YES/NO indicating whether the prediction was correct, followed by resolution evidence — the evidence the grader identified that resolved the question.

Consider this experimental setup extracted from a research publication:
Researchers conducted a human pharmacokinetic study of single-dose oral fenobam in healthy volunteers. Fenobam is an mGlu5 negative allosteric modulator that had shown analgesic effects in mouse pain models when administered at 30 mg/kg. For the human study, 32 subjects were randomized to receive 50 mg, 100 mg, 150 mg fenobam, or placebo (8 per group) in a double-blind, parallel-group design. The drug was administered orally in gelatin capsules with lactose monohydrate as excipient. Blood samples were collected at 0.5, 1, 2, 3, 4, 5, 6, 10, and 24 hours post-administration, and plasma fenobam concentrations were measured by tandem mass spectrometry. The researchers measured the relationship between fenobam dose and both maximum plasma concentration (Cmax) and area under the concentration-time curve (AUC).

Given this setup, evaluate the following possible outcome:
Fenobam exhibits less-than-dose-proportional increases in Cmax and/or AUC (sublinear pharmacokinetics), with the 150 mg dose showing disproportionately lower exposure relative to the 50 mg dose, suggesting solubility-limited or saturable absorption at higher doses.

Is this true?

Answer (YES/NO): NO